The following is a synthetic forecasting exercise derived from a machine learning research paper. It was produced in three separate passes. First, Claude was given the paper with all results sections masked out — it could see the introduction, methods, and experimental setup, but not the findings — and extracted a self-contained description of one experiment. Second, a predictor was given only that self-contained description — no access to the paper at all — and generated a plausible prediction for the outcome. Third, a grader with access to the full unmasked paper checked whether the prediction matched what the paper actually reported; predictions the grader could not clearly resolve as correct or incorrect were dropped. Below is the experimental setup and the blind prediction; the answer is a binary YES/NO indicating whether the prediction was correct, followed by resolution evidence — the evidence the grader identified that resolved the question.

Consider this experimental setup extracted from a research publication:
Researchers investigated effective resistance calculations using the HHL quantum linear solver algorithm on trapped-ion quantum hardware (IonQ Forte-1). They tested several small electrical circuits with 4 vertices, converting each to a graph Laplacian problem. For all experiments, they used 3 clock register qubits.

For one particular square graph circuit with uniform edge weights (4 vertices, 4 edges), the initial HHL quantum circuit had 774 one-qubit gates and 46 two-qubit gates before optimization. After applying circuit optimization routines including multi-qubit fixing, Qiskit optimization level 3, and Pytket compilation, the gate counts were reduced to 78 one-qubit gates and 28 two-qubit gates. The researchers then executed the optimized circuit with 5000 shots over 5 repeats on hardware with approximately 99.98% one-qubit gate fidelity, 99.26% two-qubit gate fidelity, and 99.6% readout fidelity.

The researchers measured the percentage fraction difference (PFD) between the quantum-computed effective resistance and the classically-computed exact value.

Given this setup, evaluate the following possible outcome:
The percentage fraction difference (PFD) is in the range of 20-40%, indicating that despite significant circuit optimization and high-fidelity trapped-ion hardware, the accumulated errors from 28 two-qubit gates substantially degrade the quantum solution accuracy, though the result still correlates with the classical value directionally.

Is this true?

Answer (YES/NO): NO